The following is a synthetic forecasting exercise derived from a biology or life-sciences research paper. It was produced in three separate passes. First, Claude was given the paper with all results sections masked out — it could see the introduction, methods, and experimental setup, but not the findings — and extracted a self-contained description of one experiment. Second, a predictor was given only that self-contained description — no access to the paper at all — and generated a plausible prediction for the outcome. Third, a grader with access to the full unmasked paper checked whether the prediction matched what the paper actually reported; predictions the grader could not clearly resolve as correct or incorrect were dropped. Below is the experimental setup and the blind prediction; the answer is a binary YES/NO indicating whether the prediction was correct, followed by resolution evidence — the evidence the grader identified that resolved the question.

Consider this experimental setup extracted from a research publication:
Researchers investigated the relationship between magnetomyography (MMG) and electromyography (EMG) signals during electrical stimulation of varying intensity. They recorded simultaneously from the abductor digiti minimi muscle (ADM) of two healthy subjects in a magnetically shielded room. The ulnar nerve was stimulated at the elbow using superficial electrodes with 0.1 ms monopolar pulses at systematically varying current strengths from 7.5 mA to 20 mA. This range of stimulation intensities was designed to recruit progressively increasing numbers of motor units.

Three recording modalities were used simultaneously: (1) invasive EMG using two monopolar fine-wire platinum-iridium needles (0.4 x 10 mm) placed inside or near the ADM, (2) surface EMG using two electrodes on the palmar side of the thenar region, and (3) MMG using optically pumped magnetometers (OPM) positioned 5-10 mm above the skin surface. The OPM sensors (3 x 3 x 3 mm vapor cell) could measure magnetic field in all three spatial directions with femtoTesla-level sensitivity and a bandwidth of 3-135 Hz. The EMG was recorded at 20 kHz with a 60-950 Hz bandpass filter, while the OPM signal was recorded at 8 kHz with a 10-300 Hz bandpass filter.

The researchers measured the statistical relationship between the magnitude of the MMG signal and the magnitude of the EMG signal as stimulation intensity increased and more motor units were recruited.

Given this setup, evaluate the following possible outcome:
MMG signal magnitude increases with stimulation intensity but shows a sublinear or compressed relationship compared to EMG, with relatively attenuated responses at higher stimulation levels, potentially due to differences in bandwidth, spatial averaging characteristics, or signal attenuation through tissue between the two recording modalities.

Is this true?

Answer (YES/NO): NO